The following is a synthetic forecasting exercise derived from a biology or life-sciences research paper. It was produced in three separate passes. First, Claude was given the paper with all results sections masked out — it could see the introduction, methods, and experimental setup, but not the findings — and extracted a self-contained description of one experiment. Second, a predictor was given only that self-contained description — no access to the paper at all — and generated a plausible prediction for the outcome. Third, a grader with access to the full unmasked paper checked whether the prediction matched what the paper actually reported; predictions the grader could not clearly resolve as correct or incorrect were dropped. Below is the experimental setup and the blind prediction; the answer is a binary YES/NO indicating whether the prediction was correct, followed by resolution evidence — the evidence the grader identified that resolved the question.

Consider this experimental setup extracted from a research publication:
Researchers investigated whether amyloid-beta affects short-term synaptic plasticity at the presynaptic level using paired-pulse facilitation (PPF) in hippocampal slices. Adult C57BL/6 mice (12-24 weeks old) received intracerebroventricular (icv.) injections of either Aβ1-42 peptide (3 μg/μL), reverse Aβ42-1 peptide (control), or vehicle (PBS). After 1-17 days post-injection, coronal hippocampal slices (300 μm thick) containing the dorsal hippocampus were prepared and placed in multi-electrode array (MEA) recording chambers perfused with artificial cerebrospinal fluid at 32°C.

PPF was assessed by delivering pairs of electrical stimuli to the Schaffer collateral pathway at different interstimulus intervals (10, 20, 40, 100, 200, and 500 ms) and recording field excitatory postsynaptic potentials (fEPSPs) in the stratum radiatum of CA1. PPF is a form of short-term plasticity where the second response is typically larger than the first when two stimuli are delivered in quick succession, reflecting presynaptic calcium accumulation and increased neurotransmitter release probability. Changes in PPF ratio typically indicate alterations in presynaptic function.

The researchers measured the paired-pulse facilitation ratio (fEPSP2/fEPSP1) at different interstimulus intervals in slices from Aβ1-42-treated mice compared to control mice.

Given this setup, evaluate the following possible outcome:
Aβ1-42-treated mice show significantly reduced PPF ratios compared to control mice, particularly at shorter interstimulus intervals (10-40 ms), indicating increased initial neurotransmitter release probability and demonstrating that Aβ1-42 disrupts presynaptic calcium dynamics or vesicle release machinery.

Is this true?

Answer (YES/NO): NO